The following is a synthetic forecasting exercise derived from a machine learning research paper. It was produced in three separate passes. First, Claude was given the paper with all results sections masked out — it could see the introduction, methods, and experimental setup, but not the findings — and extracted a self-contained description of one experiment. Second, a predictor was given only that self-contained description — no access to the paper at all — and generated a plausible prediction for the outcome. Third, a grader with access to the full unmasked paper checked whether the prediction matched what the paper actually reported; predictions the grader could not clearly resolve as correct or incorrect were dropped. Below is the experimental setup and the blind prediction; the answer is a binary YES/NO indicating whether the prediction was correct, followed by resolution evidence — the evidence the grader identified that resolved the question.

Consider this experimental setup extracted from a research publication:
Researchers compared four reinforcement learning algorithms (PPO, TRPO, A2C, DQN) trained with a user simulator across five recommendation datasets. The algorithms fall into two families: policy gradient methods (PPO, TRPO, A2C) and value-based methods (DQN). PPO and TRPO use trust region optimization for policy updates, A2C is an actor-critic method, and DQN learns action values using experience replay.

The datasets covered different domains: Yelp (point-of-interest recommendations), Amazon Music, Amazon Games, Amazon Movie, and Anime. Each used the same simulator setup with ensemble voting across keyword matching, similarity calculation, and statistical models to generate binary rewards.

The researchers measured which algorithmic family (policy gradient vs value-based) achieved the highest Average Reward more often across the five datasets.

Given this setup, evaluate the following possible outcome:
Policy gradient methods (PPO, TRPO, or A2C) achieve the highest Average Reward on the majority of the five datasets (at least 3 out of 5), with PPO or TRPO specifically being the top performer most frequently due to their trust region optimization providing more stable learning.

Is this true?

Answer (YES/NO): NO